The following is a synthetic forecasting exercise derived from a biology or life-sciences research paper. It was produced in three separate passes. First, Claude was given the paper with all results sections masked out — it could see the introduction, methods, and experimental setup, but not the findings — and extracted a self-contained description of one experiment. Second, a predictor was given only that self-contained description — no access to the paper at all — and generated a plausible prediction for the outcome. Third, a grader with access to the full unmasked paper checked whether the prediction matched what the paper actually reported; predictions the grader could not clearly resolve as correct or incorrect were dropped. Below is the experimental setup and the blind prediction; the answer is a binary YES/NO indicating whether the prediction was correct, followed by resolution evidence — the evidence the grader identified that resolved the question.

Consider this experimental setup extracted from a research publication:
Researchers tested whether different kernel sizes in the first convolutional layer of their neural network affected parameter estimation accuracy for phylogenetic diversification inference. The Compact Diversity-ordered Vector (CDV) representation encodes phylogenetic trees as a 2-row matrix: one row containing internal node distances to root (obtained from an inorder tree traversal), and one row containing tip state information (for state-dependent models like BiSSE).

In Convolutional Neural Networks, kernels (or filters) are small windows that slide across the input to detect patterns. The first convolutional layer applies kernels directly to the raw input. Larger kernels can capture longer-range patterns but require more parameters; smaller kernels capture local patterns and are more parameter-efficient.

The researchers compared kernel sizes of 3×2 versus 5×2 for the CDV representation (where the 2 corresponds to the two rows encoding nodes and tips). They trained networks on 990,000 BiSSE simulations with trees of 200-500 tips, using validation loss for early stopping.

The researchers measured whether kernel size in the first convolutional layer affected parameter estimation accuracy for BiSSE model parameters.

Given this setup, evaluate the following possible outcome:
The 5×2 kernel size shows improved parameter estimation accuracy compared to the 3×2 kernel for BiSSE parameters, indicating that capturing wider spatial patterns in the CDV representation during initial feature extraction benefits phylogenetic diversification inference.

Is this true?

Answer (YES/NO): YES